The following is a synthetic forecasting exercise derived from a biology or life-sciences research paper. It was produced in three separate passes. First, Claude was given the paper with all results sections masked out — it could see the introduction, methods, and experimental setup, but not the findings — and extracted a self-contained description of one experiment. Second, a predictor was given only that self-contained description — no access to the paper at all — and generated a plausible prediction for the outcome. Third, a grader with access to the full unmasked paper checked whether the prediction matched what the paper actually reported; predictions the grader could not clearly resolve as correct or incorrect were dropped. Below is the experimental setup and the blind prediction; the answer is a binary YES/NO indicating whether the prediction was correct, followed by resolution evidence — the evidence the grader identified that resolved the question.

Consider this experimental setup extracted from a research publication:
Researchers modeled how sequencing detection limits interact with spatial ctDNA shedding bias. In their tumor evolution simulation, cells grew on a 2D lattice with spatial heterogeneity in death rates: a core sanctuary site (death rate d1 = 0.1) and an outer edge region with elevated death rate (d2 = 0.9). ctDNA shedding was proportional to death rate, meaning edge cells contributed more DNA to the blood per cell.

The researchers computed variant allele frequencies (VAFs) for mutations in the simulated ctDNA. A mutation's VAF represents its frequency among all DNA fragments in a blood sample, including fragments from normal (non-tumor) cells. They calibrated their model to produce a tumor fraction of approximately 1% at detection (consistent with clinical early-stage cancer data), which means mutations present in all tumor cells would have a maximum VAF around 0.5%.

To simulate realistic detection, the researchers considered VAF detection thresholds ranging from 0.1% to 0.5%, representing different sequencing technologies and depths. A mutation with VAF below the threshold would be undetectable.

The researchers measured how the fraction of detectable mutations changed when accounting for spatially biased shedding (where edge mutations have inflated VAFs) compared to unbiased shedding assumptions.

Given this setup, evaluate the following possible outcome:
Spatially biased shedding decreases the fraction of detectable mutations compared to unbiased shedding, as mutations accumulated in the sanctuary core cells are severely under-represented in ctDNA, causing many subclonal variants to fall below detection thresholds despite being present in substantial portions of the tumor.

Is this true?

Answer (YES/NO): NO